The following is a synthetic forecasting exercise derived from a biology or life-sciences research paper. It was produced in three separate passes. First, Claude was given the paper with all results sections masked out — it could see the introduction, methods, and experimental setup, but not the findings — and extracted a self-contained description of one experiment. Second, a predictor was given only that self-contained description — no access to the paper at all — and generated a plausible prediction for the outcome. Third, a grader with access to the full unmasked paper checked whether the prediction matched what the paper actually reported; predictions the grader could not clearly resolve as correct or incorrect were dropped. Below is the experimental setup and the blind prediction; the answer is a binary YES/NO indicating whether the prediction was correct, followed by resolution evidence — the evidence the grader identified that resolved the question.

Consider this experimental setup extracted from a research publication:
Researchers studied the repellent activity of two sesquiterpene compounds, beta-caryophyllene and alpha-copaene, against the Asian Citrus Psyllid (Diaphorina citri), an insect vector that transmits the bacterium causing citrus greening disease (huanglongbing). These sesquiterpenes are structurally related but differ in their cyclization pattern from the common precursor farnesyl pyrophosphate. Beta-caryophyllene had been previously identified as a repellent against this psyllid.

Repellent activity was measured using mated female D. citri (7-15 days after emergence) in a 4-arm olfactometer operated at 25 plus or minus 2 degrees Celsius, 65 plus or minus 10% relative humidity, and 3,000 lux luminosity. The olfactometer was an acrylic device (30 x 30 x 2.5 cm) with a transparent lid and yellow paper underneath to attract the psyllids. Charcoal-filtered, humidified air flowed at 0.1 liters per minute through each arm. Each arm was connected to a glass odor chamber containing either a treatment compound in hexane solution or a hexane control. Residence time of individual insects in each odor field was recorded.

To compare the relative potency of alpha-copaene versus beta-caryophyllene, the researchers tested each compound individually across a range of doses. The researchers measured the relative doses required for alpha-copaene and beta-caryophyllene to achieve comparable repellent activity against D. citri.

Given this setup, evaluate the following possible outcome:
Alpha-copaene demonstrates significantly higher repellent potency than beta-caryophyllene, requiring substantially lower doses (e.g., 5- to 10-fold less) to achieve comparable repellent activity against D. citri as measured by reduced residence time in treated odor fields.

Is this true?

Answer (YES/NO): NO